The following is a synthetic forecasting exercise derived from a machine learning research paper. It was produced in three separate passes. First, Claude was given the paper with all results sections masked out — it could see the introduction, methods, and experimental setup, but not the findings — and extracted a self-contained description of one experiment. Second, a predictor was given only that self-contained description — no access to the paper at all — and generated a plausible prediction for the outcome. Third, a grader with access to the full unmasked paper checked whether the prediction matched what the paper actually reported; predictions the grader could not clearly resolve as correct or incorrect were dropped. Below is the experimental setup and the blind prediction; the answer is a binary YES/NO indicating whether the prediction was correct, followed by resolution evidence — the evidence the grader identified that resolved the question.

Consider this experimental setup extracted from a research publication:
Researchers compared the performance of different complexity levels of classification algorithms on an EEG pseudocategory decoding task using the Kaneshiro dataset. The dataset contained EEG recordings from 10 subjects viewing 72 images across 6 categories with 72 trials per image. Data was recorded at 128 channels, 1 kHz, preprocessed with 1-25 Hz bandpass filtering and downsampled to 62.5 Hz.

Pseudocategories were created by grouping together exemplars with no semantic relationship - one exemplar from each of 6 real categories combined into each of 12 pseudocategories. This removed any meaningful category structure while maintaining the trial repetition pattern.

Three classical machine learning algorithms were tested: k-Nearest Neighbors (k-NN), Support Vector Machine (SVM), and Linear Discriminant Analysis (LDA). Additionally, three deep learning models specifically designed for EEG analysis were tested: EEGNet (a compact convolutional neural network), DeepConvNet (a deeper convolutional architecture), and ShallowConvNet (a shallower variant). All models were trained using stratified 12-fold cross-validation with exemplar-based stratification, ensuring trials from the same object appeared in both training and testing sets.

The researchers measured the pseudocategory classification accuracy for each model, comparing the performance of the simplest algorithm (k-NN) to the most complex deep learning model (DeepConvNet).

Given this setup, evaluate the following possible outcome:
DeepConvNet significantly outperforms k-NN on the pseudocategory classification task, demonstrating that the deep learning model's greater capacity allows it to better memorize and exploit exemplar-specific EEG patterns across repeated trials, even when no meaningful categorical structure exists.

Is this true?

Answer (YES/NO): YES